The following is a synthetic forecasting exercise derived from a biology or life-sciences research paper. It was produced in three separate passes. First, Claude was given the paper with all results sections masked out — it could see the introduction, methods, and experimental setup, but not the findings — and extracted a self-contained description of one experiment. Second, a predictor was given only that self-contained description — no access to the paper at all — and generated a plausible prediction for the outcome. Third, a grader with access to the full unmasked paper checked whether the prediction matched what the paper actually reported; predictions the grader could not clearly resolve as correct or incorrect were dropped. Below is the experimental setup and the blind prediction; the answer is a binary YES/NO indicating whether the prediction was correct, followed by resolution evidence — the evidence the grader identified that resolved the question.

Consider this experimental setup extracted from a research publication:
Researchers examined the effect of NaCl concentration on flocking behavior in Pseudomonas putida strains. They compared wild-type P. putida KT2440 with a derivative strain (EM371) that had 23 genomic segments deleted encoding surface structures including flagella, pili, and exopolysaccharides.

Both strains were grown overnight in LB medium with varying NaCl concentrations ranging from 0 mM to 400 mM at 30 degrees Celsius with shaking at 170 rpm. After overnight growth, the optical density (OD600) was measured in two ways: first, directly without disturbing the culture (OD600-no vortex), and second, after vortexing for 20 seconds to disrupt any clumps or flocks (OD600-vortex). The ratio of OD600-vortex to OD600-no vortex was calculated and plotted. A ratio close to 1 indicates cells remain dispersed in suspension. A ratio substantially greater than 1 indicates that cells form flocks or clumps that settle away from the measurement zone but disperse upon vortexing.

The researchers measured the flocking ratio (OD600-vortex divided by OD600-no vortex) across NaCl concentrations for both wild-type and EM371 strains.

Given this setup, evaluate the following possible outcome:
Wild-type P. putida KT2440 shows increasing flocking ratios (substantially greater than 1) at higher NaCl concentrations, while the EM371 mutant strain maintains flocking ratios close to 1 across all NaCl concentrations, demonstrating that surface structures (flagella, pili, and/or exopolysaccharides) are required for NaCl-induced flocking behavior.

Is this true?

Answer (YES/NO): NO